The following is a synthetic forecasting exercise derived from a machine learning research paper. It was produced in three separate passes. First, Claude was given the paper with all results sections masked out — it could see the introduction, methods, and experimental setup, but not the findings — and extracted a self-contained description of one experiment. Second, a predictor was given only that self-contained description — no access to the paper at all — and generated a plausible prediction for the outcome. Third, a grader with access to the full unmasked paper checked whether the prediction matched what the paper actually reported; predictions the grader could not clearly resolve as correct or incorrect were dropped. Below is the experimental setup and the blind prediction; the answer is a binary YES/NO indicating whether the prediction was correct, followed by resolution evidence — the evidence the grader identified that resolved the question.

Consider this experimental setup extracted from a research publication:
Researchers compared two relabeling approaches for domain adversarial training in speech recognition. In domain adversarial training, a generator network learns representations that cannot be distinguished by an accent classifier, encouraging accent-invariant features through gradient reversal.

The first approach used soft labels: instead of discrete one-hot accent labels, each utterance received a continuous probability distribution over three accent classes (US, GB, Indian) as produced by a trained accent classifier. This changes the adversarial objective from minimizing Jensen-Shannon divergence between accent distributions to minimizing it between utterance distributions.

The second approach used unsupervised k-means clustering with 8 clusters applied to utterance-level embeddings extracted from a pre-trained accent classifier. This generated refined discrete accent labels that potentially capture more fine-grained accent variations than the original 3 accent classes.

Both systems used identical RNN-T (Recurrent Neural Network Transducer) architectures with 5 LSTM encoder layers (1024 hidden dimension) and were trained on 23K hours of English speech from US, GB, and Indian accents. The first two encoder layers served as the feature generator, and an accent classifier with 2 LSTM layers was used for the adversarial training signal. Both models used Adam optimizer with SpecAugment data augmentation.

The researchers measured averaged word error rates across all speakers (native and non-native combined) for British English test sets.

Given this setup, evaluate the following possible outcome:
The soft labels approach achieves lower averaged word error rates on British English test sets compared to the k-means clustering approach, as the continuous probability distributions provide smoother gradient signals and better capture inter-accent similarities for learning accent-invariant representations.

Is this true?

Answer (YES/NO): NO